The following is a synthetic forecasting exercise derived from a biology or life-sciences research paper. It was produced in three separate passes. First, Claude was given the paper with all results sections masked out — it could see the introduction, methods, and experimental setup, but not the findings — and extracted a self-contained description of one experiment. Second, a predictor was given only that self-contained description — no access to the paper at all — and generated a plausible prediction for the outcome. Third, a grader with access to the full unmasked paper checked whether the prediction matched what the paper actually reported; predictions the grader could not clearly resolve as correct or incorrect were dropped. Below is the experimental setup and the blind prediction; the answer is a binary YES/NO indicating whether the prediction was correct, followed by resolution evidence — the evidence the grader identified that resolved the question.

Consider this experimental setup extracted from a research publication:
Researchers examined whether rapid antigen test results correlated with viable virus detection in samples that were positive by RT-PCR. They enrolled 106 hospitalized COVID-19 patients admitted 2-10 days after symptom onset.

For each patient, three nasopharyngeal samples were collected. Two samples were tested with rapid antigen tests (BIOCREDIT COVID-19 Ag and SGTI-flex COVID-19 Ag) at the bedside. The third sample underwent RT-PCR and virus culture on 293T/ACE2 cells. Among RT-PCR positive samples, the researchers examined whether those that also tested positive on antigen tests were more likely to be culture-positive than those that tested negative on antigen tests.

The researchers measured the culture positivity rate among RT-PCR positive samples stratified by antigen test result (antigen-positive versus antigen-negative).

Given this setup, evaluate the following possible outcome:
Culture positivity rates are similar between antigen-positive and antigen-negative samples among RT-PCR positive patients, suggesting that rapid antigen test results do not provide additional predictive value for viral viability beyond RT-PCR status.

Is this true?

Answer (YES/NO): NO